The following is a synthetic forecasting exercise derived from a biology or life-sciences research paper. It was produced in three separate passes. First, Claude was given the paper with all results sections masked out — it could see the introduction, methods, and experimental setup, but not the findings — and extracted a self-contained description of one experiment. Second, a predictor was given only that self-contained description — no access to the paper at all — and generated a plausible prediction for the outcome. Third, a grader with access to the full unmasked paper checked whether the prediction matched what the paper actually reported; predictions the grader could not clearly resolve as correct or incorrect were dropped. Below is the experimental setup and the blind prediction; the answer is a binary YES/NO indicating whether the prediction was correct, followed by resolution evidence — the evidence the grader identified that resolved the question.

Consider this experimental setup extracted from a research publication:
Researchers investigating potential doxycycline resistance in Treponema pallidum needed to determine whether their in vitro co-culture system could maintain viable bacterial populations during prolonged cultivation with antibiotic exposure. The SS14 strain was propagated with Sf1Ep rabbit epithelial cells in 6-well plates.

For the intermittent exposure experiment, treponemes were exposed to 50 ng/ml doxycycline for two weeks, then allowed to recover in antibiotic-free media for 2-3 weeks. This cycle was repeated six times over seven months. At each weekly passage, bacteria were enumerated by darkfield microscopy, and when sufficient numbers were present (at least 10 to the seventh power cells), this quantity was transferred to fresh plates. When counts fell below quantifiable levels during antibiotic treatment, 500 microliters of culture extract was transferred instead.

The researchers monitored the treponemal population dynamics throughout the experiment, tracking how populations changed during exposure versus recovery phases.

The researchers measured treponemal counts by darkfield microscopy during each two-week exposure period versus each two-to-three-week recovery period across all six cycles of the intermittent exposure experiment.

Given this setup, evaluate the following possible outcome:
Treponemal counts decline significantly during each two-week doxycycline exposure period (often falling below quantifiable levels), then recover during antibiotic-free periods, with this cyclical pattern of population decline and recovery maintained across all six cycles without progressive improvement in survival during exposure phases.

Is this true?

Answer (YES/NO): NO